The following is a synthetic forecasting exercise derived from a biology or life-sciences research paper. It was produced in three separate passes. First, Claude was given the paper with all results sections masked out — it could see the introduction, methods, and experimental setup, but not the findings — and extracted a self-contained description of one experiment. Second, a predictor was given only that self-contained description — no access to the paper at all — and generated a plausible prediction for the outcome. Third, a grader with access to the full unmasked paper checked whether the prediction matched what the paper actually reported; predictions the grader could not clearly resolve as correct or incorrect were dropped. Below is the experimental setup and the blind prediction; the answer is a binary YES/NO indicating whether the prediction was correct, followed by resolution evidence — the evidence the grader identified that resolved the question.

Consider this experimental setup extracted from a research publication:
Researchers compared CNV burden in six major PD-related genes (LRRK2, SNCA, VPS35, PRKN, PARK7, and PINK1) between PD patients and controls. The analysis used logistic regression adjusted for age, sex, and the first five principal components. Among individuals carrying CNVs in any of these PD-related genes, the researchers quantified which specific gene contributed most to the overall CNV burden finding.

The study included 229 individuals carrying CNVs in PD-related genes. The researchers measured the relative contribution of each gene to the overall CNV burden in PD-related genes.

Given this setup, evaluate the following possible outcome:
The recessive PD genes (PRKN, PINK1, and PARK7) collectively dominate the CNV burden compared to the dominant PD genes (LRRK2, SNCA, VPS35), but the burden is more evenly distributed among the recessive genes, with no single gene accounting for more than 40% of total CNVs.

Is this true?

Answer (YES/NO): NO